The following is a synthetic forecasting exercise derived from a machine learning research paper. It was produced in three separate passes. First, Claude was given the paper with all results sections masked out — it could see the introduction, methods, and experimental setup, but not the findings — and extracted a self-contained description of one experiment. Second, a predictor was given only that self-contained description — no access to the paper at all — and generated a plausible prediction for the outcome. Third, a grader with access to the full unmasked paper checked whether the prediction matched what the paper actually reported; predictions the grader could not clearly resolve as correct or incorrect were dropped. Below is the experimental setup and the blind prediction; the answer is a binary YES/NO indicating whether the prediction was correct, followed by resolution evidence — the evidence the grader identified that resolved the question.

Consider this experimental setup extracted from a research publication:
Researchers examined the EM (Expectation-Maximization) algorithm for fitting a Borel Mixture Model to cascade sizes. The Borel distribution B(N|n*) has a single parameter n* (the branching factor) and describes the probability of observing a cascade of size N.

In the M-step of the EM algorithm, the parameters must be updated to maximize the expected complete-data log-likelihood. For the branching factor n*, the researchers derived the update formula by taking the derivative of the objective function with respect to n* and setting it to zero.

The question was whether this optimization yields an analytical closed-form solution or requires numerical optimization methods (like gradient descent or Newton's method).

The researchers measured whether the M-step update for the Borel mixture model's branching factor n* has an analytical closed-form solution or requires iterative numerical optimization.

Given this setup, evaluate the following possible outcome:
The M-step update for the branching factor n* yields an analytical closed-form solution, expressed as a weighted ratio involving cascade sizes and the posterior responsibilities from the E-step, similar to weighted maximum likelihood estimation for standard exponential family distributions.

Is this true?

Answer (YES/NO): YES